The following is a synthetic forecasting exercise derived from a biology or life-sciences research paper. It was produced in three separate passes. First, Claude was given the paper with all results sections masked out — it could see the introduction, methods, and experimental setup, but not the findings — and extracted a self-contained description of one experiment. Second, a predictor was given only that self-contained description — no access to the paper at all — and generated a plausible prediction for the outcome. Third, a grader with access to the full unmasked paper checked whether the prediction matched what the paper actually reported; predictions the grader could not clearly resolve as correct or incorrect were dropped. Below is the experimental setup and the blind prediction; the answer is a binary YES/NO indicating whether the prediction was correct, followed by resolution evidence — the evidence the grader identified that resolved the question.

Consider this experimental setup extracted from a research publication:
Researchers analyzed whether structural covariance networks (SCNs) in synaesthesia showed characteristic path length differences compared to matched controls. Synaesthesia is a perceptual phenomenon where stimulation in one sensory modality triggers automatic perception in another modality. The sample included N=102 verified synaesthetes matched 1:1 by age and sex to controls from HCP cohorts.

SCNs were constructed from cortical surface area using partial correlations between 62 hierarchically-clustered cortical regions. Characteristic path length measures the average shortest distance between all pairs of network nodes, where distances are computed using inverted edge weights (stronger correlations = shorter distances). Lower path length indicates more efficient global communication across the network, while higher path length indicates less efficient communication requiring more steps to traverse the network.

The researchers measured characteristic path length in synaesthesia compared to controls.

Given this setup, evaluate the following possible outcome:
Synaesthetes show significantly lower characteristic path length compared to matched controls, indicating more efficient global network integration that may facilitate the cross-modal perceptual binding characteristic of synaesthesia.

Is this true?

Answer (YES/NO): YES